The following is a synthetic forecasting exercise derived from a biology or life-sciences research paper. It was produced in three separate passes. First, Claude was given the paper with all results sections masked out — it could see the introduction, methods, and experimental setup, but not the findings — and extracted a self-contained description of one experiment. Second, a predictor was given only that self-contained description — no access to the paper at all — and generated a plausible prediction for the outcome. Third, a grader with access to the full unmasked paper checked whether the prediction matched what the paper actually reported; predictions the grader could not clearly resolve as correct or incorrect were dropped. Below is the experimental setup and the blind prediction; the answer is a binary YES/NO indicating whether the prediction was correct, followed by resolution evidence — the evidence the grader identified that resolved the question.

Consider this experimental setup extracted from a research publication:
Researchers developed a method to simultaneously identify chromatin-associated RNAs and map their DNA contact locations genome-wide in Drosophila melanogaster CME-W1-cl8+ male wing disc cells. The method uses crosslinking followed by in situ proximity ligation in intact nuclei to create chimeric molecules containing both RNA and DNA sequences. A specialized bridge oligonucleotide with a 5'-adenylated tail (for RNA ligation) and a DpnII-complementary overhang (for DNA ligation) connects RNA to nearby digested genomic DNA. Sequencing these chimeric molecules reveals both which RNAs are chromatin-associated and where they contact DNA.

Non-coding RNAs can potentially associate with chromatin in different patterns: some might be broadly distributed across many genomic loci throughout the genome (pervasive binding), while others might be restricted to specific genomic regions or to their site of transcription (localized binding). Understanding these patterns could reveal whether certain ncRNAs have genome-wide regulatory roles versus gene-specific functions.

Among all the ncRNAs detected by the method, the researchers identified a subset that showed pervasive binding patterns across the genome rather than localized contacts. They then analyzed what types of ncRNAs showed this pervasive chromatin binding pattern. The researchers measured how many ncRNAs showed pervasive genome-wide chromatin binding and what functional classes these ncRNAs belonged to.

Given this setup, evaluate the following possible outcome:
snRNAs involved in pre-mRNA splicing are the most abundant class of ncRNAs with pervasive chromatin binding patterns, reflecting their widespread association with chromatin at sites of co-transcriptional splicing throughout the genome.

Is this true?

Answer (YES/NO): NO